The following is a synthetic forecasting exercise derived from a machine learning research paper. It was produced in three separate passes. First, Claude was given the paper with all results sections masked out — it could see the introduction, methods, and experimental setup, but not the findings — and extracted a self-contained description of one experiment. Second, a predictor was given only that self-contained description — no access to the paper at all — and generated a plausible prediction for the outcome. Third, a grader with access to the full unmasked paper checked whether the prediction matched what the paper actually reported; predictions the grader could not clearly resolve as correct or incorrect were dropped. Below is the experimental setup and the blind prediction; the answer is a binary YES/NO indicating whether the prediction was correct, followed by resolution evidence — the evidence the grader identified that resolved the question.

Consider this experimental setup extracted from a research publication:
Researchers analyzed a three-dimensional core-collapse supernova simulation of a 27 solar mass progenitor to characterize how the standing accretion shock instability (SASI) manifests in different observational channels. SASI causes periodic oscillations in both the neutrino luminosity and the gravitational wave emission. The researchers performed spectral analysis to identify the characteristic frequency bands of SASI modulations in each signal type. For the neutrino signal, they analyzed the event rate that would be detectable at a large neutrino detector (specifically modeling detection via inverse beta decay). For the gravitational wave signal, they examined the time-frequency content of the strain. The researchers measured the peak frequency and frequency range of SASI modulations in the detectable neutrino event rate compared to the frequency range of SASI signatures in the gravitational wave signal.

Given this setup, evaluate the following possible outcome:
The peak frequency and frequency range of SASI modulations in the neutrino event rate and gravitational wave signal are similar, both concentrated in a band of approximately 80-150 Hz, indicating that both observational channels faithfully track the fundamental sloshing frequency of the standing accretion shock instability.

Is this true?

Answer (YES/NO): NO